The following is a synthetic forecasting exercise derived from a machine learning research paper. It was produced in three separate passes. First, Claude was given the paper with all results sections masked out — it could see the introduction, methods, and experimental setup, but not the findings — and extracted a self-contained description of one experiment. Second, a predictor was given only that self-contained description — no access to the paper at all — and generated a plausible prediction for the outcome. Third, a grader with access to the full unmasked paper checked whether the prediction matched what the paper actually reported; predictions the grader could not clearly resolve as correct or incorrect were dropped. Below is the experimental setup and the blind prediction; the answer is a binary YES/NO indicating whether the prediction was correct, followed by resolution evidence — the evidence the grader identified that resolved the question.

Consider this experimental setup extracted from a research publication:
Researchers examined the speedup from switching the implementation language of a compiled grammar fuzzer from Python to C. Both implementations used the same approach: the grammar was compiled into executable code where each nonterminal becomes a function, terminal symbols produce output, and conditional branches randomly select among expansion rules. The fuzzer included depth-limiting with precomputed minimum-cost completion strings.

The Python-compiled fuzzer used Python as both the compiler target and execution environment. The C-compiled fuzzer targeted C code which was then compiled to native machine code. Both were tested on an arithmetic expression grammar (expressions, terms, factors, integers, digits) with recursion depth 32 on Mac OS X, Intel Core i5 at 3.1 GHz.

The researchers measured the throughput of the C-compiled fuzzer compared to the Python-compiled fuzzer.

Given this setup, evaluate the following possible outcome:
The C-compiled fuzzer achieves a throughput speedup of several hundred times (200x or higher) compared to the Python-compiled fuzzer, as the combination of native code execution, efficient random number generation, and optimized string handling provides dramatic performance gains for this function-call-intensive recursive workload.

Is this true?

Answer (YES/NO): NO